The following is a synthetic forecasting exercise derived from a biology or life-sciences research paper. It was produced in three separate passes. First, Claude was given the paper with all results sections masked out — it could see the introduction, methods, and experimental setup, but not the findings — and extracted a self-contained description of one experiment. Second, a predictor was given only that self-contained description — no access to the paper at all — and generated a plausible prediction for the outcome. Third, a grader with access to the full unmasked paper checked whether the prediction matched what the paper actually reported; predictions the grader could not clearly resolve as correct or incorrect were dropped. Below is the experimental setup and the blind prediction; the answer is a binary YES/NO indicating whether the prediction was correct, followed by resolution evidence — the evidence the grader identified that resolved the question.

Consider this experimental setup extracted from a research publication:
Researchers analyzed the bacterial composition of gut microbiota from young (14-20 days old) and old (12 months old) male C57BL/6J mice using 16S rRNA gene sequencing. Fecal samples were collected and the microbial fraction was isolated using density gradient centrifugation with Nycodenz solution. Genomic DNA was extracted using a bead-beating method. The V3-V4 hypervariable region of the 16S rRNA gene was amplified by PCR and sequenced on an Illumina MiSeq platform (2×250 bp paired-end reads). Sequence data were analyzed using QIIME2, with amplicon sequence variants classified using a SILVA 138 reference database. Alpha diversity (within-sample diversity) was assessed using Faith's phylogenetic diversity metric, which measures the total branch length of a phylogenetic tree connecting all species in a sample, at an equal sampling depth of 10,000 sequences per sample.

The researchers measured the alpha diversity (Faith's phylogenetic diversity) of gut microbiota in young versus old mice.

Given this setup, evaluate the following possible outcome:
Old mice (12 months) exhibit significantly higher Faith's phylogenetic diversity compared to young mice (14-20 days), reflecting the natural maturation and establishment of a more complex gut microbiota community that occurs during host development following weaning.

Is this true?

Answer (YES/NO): YES